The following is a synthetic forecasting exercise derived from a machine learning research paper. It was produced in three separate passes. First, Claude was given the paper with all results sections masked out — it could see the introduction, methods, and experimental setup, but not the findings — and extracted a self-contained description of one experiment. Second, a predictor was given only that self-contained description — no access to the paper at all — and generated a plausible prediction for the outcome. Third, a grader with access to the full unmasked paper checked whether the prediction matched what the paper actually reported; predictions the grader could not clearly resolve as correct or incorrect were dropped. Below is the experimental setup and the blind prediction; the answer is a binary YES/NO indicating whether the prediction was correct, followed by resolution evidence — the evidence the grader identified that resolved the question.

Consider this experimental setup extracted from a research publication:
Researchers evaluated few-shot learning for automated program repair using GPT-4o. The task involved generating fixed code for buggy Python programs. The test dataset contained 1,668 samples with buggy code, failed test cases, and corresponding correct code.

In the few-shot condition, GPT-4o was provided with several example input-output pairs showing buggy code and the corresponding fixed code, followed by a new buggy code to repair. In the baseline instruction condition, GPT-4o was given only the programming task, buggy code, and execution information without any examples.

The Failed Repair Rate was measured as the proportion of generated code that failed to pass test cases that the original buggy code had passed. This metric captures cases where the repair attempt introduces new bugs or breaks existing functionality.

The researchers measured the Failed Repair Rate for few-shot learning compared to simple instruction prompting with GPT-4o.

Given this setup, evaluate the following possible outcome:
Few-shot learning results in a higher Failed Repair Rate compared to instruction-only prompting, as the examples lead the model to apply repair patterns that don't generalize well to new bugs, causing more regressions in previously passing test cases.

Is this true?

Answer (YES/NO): YES